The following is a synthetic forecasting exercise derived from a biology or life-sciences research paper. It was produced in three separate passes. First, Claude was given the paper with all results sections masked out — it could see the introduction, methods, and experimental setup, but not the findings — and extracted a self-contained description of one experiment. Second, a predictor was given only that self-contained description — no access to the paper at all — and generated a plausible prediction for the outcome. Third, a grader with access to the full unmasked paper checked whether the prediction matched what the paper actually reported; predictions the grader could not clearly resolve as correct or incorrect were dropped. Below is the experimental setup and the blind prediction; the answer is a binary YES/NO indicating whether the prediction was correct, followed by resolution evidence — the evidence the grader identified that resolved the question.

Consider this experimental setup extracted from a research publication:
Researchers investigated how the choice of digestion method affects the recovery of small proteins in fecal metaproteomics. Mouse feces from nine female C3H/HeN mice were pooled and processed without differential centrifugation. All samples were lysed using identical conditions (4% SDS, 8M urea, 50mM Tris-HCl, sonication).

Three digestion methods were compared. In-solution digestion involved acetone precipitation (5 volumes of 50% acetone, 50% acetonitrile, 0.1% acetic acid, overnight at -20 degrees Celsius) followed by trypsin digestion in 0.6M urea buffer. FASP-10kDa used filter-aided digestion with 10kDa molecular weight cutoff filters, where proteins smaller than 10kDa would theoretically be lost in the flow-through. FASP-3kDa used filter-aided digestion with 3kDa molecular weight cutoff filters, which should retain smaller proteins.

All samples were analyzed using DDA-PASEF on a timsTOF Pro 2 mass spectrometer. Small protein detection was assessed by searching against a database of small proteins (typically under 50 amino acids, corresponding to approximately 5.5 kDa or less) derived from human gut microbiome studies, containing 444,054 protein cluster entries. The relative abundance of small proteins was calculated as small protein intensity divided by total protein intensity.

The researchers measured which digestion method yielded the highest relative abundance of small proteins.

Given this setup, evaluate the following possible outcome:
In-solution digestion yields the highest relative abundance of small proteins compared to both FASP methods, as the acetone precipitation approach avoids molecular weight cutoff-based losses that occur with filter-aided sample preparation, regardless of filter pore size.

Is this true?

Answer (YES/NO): NO